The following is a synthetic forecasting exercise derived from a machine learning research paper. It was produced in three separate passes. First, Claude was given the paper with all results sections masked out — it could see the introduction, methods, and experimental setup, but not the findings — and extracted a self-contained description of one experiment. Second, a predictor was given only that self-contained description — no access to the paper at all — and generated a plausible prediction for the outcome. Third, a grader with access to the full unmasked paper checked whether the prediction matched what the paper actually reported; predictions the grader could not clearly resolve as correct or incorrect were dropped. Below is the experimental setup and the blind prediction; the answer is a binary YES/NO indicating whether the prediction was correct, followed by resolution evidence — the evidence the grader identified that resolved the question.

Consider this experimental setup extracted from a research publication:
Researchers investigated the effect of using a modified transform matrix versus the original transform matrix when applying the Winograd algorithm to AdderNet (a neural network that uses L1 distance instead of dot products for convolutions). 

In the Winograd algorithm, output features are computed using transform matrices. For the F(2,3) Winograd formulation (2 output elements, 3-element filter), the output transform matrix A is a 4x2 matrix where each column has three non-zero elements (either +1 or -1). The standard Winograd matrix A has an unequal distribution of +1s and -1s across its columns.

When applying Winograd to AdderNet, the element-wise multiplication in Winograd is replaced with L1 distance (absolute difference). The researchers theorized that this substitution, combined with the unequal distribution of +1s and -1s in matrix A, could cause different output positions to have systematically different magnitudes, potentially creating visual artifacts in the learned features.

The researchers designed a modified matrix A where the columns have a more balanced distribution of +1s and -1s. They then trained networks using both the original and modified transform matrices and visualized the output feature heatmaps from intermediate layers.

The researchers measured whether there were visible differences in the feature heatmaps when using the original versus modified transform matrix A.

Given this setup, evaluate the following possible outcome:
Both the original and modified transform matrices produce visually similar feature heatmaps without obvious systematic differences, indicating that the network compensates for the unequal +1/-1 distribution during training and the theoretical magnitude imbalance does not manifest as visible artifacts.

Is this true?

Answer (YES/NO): NO